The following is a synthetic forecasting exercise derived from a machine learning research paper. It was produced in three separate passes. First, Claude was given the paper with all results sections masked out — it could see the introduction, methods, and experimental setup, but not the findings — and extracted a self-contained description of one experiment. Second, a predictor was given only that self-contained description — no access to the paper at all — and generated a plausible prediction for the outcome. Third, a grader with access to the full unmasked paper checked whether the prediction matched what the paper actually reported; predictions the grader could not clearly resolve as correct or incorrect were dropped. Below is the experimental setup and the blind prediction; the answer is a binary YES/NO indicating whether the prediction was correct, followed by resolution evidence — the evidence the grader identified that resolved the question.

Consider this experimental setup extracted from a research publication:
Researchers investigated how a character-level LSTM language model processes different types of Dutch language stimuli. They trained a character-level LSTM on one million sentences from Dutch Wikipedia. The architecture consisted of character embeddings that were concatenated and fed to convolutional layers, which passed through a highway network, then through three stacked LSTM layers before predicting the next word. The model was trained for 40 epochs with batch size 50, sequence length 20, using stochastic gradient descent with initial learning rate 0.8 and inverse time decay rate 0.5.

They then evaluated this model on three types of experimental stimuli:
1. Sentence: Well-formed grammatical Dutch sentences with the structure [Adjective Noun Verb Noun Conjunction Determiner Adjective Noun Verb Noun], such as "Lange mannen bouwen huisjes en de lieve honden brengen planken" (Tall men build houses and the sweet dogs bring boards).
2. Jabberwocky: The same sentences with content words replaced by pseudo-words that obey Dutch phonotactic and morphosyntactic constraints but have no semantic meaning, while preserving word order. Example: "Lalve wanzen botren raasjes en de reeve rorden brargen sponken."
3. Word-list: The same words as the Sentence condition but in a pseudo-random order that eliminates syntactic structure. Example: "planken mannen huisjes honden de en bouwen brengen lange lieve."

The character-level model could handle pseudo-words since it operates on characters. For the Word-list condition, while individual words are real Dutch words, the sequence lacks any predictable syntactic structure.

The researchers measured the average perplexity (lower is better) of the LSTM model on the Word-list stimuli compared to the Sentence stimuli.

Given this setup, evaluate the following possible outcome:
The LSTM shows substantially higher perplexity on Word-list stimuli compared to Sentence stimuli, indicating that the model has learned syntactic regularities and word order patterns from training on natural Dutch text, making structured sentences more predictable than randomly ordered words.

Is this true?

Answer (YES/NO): YES